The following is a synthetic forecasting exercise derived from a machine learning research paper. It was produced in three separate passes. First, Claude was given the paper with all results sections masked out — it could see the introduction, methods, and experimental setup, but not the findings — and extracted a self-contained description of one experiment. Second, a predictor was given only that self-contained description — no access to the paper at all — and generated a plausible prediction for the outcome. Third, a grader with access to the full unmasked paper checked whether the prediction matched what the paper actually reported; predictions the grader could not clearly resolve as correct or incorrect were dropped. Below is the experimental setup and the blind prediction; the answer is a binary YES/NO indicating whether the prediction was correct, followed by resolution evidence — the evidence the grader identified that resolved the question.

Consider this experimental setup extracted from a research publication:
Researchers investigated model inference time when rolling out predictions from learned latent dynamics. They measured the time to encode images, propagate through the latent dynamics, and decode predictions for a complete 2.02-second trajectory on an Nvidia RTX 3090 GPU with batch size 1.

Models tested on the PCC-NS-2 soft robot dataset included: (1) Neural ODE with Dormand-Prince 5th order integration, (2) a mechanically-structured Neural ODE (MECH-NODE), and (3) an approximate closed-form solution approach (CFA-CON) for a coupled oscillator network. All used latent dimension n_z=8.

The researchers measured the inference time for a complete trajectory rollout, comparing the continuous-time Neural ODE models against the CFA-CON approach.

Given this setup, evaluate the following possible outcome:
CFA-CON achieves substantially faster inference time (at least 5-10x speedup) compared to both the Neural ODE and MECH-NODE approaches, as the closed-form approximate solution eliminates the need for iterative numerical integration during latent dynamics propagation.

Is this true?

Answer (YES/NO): NO